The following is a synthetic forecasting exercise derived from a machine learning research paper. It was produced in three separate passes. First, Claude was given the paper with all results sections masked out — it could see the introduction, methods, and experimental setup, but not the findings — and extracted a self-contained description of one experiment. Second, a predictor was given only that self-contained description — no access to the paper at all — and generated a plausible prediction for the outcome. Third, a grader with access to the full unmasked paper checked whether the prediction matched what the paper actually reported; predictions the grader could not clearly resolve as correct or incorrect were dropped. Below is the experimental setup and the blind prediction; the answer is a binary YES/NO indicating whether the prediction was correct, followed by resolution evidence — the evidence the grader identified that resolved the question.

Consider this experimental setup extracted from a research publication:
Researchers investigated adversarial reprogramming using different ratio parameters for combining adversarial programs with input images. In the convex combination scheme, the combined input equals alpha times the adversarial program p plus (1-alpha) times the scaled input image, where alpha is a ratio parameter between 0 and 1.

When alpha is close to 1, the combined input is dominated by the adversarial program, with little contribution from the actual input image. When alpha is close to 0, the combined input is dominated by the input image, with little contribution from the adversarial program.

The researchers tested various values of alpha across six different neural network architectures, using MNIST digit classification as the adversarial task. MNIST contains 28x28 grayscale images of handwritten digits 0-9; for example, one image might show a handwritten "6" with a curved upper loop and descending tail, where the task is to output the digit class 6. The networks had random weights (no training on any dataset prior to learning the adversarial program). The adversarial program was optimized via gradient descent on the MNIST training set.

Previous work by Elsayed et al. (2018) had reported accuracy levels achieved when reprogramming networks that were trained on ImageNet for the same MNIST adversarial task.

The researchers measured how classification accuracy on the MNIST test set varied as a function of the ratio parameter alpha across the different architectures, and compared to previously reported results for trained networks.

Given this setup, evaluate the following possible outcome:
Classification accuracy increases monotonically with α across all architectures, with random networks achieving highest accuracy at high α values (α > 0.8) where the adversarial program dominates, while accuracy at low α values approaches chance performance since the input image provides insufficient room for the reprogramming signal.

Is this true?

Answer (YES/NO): NO